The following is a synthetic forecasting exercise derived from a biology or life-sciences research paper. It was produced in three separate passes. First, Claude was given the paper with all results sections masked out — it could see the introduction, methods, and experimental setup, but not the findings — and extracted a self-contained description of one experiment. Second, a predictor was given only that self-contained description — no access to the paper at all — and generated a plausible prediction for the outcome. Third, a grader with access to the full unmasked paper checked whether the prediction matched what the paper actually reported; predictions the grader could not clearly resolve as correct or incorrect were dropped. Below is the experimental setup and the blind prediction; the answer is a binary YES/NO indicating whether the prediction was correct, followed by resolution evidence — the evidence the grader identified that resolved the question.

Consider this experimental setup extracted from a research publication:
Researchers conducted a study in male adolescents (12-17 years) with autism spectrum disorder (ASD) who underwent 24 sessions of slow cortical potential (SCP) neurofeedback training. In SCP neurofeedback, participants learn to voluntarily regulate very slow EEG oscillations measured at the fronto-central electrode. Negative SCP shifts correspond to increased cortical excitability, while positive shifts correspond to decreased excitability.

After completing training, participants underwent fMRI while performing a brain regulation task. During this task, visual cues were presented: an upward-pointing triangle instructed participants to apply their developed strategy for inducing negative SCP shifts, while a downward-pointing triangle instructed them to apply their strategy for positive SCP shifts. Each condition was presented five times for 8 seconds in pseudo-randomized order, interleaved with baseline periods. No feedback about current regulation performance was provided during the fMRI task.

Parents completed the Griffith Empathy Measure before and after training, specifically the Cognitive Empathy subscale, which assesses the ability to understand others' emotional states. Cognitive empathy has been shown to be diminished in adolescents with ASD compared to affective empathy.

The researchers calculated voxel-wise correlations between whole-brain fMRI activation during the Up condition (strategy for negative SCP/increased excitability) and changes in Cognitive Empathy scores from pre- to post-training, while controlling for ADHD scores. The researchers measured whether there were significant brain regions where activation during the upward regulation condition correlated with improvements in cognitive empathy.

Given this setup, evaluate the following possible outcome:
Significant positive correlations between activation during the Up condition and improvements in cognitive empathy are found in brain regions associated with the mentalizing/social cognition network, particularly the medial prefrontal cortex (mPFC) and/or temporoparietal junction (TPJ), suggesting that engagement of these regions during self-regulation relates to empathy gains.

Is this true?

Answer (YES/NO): NO